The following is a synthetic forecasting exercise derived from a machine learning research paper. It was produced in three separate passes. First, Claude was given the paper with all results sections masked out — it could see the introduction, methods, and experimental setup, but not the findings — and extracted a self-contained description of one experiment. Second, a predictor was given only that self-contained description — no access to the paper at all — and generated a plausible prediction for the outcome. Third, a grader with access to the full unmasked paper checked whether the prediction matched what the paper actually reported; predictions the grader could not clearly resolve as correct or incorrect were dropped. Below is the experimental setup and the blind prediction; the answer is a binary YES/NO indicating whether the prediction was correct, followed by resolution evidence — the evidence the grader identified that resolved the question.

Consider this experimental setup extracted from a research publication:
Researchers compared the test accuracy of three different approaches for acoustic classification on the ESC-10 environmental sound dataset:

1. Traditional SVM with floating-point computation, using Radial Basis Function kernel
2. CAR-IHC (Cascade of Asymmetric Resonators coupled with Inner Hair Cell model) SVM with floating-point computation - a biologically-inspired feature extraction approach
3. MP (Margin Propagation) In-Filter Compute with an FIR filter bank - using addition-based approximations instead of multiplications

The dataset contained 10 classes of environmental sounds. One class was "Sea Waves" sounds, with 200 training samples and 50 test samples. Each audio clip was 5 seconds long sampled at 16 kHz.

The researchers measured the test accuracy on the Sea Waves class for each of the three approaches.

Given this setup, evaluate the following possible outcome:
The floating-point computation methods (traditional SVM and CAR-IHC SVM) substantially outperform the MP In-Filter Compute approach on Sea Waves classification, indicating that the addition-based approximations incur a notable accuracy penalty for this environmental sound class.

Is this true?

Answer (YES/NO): NO